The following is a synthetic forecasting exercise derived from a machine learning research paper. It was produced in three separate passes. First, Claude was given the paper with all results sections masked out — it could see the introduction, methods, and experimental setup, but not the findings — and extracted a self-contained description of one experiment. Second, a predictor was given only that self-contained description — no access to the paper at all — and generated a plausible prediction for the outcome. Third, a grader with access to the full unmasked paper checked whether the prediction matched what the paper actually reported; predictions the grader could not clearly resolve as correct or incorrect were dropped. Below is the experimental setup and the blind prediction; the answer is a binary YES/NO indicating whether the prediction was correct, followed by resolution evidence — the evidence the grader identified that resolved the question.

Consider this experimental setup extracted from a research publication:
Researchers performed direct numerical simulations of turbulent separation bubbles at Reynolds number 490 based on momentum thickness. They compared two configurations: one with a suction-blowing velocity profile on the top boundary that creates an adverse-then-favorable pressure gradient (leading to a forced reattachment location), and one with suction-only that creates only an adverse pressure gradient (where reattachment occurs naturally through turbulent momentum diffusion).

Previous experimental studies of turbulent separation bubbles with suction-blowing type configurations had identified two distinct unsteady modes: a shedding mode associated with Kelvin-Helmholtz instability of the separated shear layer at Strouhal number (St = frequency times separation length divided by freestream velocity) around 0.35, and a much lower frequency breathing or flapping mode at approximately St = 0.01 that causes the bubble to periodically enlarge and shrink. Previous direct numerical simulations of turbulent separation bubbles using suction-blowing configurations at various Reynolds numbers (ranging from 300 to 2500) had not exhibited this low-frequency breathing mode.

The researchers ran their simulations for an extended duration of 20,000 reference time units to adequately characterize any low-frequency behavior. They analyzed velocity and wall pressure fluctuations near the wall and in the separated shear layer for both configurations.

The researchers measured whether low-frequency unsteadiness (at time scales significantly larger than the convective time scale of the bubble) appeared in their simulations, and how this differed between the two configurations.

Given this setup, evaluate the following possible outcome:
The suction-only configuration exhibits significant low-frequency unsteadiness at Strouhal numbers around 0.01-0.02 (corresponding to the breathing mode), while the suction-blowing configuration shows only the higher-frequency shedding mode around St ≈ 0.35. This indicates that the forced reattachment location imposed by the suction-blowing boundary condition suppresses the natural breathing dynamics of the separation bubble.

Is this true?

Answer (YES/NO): NO